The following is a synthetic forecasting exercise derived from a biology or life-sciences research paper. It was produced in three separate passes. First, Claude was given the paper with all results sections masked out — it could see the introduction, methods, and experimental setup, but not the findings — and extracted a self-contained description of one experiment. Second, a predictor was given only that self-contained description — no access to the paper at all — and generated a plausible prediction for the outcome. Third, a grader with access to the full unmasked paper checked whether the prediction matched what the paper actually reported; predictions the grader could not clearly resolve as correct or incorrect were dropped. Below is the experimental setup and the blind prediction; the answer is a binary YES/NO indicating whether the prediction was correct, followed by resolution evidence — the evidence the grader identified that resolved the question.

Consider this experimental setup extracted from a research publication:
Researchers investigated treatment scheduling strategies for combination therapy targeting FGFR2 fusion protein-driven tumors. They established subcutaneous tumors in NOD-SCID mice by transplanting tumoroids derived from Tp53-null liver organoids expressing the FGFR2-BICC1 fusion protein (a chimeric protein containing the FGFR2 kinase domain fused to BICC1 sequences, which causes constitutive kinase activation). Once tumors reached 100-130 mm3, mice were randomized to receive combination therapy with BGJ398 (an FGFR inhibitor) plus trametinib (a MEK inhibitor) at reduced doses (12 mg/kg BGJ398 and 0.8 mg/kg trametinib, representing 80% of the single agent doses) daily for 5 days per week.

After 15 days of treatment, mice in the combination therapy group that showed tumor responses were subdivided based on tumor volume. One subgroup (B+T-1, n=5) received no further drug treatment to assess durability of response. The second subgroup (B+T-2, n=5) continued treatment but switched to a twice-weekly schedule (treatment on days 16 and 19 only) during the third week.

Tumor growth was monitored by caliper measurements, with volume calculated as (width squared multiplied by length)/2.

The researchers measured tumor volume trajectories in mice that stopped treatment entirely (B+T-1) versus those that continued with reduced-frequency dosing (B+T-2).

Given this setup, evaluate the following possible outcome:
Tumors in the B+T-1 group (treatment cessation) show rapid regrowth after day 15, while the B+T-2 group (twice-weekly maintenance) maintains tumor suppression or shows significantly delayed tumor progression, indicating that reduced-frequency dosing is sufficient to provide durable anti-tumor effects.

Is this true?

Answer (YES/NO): NO